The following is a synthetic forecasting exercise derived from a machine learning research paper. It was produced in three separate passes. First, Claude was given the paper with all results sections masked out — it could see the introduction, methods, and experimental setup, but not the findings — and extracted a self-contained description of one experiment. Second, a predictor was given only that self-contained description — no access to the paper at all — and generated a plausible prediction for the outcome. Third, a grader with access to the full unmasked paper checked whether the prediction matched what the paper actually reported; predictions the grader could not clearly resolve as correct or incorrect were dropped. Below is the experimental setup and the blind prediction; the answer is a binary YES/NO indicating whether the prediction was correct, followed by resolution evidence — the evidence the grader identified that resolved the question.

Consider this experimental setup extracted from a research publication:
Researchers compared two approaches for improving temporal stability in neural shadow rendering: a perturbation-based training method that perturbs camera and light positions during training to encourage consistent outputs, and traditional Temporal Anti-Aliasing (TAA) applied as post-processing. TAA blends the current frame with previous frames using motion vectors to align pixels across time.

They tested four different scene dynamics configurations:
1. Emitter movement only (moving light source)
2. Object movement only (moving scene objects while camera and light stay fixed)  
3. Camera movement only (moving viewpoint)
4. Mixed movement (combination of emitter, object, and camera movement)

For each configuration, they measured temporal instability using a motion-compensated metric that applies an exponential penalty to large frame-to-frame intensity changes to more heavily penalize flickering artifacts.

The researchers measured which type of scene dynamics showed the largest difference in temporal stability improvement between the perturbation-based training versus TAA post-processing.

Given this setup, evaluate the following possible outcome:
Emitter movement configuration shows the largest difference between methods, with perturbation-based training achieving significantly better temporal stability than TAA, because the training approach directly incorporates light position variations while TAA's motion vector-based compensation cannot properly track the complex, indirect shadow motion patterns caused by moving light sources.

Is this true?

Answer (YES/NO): YES